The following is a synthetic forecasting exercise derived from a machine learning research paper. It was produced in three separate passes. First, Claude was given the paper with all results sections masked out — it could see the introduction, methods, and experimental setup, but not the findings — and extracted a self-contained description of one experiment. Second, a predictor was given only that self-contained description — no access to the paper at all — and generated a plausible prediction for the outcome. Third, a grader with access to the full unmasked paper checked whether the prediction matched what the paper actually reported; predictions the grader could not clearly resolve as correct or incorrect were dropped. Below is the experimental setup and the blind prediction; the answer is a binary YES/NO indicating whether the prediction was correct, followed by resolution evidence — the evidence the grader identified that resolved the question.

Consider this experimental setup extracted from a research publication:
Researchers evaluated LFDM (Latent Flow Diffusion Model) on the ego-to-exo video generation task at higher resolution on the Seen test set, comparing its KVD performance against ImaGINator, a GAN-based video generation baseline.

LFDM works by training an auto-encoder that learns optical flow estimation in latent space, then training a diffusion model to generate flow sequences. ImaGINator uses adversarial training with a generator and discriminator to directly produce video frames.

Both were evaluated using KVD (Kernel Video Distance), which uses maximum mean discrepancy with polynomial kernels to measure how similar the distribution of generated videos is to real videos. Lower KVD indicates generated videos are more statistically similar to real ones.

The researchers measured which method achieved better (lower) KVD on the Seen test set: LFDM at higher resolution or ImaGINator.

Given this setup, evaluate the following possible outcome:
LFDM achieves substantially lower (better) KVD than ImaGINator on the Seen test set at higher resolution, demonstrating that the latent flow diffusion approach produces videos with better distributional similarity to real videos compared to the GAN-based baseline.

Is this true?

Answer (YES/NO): NO